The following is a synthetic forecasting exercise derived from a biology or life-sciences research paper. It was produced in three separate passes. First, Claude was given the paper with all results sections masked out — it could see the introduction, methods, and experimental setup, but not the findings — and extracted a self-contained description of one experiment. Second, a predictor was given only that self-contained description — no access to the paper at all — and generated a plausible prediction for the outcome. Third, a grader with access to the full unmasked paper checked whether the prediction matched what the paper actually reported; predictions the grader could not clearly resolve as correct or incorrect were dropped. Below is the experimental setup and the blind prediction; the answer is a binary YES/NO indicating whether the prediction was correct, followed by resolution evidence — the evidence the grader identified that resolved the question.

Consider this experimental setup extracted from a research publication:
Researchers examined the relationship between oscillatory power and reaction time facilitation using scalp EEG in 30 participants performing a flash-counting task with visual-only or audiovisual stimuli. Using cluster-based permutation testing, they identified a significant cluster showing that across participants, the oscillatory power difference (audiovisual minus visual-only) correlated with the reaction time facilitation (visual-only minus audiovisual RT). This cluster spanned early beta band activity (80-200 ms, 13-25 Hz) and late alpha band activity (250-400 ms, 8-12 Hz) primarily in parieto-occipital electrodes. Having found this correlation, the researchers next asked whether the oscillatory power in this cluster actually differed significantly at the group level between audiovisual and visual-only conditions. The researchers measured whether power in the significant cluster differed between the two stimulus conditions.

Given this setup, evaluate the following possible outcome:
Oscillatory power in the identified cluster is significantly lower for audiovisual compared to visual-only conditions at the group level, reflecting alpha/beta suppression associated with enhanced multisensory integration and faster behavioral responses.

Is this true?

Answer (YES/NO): NO